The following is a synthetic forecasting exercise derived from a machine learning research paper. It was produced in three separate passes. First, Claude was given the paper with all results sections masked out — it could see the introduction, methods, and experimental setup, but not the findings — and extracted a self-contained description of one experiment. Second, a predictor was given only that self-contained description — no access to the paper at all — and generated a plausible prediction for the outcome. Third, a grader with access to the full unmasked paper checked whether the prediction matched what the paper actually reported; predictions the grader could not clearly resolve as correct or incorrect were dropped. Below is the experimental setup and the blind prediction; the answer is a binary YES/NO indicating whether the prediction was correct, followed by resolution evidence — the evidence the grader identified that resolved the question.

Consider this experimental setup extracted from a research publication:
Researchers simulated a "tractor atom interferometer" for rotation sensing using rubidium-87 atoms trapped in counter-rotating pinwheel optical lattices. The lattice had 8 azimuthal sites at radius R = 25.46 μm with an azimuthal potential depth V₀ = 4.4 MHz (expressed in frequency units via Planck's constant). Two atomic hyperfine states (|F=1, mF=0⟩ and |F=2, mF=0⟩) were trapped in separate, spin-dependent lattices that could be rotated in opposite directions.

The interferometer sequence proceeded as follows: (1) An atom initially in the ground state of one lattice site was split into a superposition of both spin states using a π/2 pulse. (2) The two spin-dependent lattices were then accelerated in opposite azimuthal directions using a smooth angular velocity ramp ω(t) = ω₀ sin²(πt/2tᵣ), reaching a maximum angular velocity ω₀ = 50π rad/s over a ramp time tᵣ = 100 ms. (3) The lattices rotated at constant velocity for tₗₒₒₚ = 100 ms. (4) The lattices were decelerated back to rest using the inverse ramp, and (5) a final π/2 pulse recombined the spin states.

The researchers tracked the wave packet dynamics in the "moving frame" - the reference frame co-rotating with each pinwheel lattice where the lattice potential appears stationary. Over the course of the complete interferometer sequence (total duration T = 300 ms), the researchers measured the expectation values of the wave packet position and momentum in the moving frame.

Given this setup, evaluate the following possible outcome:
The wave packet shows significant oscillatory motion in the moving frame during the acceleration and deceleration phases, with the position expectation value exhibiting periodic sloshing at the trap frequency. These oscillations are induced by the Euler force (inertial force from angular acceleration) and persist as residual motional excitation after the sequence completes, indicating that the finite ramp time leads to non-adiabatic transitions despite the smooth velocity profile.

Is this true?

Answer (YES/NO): NO